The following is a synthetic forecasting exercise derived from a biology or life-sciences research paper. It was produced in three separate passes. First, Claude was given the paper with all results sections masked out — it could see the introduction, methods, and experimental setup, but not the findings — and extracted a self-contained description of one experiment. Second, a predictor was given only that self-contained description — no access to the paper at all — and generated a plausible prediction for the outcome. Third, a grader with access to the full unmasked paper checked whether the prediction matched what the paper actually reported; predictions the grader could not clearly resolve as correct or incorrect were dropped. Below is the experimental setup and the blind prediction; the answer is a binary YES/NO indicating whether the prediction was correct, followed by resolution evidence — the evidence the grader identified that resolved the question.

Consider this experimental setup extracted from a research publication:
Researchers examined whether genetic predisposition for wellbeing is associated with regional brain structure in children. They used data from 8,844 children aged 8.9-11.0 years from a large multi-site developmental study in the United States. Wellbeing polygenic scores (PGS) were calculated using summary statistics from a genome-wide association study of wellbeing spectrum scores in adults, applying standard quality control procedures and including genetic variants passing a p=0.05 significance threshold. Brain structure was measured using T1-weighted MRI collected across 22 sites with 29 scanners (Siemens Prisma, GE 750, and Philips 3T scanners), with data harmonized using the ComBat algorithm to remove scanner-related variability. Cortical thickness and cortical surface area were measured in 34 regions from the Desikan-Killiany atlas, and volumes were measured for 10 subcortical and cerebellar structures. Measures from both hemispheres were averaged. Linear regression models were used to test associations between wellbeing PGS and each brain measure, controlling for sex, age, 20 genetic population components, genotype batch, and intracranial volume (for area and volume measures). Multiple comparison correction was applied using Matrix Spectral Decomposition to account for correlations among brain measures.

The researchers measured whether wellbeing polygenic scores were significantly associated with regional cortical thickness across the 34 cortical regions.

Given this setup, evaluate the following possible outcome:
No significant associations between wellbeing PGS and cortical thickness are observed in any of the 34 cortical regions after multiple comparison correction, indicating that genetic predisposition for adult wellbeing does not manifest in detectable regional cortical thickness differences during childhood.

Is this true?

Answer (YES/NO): YES